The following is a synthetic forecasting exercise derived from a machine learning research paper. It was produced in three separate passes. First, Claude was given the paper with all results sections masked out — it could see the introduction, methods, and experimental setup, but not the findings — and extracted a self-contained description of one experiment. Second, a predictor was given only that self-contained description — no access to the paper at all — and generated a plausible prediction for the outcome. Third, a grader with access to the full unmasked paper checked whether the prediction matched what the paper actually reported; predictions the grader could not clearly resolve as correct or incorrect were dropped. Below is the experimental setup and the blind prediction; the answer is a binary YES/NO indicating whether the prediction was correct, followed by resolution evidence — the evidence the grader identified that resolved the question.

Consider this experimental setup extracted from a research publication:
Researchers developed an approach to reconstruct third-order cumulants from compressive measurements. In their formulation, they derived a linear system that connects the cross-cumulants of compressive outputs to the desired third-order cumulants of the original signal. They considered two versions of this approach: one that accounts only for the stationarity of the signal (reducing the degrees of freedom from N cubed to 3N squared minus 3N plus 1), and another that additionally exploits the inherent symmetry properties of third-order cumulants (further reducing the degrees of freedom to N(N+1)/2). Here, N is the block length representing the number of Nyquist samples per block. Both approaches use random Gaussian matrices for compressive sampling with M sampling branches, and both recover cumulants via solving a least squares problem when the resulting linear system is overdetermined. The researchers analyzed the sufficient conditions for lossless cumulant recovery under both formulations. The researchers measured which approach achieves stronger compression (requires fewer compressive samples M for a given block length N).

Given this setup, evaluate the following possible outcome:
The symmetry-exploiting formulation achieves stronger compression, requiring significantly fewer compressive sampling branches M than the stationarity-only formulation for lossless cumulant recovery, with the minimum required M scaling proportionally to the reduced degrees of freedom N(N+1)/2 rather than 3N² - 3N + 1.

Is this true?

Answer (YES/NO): NO